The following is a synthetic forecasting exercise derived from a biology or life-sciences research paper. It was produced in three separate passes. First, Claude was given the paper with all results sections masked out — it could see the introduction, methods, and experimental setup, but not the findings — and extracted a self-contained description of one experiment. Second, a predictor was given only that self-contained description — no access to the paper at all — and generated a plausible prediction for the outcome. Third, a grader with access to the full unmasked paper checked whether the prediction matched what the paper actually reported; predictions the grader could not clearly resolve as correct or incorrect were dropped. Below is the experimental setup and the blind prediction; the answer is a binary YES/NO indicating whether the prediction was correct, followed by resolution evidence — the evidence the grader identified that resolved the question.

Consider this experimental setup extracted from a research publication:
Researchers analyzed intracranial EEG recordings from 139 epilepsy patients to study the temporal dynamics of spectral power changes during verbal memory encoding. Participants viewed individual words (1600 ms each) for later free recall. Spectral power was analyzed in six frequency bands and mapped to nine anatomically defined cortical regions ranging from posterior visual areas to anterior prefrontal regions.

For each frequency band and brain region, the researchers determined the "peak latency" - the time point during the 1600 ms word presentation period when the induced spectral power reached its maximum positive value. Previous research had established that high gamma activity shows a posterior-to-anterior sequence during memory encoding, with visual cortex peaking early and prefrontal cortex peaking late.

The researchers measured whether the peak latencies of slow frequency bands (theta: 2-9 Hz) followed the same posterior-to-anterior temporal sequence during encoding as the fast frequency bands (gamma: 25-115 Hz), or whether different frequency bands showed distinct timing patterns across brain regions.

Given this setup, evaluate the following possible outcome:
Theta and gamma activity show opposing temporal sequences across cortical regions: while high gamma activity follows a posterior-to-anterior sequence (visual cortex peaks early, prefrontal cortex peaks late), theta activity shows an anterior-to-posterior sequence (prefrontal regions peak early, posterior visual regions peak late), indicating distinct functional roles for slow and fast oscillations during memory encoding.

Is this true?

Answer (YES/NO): YES